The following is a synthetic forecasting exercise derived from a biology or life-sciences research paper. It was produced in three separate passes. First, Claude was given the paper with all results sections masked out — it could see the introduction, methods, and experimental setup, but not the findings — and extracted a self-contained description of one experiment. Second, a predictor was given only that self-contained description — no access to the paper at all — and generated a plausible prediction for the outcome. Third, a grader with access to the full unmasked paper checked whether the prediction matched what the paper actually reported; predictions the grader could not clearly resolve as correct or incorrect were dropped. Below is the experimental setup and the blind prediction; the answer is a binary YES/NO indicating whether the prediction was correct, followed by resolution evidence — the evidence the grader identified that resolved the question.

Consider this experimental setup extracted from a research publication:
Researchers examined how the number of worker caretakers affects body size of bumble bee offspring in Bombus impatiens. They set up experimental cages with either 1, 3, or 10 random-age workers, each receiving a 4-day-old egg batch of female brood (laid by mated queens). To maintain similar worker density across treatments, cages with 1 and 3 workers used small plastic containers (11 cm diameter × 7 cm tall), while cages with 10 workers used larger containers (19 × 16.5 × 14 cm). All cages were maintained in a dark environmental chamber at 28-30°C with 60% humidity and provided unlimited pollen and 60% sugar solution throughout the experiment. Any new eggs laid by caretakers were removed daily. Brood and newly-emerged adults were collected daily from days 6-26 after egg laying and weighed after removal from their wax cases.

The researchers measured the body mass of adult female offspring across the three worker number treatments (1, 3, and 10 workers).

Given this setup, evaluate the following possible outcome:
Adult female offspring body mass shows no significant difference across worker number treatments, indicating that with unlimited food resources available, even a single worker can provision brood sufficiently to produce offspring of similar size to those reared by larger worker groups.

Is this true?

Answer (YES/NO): NO